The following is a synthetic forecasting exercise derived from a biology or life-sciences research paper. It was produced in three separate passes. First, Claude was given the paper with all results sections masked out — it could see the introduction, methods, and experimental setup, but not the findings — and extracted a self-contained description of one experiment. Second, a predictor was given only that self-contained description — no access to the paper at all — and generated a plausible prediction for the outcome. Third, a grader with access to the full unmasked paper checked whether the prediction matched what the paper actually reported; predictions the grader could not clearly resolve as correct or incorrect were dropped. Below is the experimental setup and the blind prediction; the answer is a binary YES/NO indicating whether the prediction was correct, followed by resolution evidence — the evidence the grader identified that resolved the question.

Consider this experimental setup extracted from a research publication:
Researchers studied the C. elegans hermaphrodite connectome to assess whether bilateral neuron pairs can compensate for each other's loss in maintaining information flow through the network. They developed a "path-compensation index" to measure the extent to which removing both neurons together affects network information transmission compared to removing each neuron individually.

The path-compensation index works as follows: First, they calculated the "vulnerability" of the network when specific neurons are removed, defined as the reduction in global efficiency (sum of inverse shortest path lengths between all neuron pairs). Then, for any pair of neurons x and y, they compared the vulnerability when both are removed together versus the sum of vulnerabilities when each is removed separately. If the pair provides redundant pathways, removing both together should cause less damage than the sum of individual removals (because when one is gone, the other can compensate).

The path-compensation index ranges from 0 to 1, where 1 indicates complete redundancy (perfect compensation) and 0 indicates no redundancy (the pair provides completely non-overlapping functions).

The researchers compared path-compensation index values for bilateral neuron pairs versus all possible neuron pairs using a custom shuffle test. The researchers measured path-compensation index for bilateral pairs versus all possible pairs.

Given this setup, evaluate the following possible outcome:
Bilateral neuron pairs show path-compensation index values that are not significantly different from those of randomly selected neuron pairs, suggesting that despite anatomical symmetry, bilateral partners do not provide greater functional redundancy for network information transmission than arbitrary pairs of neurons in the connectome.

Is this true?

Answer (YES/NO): NO